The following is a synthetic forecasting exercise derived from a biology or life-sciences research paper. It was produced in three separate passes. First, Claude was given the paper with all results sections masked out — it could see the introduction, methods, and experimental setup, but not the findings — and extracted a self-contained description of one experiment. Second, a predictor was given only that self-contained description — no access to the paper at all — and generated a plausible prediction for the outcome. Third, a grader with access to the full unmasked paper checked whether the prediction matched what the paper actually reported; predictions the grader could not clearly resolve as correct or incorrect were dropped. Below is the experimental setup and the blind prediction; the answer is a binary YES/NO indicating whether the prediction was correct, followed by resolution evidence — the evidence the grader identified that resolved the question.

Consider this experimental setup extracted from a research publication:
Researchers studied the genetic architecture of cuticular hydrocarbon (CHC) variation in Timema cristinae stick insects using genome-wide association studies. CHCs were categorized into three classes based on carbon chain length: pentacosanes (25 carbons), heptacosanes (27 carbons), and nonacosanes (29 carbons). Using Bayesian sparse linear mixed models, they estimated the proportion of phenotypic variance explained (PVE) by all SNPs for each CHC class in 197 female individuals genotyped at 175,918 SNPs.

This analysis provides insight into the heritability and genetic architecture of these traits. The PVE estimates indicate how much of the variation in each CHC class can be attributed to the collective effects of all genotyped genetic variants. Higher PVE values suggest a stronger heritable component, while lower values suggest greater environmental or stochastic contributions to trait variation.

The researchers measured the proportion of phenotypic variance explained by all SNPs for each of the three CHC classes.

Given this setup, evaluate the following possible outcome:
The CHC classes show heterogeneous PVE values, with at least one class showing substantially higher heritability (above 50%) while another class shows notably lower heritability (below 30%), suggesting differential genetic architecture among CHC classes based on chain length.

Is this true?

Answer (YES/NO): NO